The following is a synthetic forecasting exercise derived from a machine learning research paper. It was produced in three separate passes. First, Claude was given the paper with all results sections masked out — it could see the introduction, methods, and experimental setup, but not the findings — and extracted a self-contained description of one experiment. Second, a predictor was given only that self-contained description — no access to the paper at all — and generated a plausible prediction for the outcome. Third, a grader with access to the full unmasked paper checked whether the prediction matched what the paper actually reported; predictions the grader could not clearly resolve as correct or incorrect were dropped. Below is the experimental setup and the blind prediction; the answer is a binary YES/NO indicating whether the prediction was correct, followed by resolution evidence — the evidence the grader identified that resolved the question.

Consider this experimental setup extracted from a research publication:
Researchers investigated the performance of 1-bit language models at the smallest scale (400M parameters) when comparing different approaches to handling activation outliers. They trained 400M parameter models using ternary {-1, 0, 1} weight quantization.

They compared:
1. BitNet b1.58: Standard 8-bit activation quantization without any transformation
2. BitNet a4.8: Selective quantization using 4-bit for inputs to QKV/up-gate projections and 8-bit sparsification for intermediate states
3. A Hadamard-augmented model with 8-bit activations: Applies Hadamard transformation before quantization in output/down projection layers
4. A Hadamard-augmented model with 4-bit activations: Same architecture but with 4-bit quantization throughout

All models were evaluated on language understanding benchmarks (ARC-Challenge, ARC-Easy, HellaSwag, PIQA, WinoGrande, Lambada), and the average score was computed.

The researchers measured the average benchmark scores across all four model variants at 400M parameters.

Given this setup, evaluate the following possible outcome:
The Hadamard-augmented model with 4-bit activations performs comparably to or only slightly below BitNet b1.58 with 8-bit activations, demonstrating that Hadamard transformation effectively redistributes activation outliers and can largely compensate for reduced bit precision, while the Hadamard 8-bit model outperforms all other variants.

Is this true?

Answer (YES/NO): NO